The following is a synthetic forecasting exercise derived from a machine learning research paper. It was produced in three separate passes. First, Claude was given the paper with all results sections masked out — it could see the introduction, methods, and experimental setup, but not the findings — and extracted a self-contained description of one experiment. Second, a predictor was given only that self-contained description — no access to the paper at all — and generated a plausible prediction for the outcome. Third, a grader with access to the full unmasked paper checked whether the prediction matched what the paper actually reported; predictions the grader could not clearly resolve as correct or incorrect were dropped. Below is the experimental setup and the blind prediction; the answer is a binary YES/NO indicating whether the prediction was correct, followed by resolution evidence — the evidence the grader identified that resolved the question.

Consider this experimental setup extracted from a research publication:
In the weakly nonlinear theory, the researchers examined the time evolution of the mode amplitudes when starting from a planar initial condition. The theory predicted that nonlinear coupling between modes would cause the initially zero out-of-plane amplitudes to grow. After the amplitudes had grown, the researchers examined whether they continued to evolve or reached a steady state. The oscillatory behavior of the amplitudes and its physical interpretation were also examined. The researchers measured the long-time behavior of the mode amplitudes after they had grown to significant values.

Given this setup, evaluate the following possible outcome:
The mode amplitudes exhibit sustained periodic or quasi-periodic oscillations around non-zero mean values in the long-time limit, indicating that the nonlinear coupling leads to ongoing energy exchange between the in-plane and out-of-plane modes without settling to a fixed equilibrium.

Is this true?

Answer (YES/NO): YES